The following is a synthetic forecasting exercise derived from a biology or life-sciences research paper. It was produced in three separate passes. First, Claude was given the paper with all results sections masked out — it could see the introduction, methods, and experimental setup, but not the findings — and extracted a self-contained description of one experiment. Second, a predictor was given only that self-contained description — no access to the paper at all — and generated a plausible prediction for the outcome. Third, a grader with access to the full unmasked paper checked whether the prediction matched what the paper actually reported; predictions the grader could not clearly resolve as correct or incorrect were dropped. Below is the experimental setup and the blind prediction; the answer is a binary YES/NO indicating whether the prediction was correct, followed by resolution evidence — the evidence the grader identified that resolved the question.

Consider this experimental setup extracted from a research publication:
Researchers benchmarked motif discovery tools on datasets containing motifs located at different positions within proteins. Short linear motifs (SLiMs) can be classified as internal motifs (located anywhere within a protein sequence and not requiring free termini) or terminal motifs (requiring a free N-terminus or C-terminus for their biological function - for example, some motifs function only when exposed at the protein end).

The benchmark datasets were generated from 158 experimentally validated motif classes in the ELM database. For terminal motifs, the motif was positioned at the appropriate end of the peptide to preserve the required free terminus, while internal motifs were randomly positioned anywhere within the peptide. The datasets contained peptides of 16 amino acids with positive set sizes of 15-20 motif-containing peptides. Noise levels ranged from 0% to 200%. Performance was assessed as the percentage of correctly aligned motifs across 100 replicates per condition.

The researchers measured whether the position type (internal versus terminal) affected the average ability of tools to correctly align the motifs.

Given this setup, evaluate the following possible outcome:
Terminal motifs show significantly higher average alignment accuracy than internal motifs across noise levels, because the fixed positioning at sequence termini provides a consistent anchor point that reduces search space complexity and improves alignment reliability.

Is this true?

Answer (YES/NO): YES